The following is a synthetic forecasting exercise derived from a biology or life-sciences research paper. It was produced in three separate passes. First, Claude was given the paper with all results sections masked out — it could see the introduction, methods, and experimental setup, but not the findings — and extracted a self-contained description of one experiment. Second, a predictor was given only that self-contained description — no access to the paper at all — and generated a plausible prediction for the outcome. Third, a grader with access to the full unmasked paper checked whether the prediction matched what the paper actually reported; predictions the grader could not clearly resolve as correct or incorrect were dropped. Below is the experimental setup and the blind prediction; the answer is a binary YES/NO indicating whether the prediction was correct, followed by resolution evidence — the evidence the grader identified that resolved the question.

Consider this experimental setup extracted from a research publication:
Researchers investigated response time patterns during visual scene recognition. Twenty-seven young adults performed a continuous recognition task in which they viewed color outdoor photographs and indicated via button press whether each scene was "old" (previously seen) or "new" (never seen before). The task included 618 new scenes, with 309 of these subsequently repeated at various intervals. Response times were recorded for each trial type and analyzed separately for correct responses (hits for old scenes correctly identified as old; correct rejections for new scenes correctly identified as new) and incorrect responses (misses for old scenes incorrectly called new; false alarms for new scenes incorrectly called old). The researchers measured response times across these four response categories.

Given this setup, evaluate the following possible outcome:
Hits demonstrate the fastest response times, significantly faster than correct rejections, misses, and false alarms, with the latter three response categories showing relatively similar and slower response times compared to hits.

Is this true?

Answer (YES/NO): NO